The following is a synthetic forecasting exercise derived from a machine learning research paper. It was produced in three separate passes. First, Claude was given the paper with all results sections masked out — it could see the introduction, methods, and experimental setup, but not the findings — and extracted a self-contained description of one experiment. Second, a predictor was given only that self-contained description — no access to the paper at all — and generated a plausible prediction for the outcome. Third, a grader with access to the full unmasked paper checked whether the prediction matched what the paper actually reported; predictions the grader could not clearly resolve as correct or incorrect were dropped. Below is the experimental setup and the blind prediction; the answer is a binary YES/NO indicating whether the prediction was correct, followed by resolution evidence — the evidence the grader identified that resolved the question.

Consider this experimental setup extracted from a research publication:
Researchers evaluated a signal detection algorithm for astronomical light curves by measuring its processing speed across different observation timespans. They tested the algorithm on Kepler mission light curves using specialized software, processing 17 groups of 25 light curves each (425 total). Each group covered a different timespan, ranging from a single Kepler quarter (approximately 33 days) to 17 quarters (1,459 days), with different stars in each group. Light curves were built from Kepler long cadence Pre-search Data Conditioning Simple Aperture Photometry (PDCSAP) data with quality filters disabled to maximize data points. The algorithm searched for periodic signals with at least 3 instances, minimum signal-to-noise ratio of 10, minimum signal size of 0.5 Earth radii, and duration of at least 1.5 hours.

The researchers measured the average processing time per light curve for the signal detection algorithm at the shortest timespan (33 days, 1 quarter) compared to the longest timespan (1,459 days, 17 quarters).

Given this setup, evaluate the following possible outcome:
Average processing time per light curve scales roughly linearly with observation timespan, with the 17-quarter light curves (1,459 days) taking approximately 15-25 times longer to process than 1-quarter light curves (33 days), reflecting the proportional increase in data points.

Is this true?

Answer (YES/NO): NO